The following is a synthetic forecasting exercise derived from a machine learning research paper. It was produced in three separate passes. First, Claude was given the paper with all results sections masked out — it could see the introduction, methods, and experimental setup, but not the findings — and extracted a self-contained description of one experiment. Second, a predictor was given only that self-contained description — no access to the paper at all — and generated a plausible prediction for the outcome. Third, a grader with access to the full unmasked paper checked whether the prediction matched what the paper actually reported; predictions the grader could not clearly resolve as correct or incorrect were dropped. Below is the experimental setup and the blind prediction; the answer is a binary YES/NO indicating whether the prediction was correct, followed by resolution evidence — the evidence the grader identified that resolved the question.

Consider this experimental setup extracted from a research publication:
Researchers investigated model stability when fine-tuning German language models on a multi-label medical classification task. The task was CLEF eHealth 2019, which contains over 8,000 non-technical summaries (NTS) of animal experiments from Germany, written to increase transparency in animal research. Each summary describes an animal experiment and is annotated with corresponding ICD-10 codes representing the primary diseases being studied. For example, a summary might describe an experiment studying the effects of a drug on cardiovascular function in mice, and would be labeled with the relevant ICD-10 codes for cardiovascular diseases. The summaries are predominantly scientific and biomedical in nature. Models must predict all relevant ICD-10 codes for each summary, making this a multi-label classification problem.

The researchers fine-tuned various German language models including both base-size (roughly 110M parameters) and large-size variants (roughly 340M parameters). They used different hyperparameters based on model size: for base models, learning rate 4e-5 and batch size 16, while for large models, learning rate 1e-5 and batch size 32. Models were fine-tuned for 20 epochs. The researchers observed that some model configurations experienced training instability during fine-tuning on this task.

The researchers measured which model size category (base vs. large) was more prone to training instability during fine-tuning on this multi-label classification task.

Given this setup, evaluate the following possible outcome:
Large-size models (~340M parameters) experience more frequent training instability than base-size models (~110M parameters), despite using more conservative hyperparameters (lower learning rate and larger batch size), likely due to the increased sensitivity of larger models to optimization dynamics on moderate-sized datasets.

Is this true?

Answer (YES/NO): YES